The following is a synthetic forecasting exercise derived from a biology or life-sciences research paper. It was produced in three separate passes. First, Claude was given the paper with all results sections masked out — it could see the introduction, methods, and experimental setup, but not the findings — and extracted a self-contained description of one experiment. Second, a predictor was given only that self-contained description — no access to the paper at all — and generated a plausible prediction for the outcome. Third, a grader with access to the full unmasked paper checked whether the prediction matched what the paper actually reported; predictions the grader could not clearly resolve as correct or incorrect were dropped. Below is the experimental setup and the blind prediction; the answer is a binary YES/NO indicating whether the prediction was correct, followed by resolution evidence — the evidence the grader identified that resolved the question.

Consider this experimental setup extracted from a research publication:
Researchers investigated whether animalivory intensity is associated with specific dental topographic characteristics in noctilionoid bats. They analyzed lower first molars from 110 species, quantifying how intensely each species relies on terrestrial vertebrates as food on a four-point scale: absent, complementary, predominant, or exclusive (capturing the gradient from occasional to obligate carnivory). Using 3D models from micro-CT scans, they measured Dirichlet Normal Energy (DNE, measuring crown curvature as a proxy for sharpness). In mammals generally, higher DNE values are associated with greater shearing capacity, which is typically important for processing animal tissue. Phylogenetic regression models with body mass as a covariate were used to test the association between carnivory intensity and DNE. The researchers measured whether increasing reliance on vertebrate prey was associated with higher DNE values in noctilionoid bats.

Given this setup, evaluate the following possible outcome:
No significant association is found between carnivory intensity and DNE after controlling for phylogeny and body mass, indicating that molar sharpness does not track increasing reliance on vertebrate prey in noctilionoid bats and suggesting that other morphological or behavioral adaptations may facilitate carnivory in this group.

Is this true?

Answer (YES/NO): YES